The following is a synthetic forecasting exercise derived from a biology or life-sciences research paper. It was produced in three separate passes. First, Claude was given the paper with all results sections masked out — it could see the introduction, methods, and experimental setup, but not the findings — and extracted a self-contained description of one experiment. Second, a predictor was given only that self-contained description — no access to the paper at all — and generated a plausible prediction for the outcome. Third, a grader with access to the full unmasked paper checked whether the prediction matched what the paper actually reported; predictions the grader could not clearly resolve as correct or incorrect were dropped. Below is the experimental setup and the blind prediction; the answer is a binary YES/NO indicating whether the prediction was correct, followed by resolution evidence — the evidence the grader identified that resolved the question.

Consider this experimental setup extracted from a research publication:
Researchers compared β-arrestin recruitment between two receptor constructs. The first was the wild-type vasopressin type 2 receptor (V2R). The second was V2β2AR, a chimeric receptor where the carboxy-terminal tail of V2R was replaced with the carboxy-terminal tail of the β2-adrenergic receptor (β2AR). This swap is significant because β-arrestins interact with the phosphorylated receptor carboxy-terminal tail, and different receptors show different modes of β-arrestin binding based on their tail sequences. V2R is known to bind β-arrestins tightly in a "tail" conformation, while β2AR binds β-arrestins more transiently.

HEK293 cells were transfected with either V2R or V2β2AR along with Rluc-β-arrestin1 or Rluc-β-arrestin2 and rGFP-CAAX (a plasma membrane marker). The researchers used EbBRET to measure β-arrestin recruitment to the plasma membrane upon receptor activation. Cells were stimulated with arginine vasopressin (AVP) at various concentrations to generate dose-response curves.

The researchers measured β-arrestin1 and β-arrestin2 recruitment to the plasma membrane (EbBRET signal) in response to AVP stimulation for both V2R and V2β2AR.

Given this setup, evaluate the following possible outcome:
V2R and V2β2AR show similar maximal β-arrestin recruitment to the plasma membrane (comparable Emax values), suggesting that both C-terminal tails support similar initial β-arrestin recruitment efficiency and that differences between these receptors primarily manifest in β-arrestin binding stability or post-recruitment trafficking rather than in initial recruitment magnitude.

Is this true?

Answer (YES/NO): NO